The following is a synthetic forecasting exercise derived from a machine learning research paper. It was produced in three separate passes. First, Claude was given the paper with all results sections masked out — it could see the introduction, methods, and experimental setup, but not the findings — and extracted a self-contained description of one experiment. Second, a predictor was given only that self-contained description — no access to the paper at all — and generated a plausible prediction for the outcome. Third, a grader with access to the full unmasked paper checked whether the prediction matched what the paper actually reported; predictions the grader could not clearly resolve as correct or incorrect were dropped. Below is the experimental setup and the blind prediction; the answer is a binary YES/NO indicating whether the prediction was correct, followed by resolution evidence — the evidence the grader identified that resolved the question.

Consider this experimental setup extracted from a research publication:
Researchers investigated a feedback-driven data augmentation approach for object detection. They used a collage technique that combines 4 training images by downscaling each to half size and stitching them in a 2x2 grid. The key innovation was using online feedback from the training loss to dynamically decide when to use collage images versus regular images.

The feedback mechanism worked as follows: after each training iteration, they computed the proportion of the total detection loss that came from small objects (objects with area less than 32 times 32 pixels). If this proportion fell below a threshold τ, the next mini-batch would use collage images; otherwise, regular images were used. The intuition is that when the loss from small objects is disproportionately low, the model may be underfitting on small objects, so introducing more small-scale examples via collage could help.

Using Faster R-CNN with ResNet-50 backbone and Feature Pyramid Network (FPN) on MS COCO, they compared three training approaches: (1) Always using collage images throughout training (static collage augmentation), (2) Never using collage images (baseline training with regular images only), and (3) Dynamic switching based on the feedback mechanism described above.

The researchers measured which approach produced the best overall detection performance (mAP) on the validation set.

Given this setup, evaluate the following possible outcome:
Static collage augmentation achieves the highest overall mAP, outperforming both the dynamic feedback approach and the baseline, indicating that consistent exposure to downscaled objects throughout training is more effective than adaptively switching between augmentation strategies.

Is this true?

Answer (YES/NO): NO